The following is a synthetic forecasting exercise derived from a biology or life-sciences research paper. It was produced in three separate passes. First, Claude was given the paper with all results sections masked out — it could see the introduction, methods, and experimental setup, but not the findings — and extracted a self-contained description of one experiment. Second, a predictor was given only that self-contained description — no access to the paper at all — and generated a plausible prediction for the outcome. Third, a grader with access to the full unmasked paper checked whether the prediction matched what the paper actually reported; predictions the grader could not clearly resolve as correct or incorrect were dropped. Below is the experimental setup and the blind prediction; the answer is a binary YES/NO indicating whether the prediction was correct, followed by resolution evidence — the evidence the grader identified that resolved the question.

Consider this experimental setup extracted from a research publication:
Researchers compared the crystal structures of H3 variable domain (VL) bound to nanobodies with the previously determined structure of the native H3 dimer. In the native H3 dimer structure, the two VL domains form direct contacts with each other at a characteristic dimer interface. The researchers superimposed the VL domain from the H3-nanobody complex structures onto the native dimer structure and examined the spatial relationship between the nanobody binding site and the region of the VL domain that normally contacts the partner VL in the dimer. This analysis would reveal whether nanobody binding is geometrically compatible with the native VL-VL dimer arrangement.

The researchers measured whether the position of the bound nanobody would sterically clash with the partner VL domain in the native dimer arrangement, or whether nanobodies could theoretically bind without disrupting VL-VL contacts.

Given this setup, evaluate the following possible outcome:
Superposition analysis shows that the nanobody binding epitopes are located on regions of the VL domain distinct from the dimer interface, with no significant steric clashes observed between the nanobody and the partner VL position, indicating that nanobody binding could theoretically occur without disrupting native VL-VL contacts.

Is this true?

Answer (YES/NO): NO